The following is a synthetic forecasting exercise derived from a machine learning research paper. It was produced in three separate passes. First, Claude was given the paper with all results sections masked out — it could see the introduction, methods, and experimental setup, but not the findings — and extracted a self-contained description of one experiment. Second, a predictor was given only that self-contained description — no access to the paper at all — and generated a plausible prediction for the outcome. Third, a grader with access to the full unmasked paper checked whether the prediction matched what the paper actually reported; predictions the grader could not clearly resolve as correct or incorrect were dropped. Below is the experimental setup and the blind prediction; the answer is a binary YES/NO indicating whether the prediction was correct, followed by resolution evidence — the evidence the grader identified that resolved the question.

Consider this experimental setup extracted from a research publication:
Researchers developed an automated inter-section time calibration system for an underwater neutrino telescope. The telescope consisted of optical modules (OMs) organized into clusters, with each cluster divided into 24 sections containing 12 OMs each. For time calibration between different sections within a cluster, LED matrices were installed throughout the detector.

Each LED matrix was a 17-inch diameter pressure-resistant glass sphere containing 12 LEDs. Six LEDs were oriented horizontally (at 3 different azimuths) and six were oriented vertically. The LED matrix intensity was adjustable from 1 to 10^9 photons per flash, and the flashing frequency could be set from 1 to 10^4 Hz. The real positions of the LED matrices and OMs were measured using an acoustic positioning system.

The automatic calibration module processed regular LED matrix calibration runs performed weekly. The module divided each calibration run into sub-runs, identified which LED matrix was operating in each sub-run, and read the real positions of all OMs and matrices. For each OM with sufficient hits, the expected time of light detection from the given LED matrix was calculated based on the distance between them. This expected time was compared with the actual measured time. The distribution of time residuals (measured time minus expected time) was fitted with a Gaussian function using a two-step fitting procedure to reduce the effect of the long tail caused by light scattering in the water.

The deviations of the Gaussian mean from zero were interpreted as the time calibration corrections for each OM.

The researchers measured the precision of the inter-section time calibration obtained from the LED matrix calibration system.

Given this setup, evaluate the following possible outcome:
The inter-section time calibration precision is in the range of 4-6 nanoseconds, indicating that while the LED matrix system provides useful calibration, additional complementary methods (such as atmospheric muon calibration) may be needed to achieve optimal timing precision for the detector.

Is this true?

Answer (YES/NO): NO